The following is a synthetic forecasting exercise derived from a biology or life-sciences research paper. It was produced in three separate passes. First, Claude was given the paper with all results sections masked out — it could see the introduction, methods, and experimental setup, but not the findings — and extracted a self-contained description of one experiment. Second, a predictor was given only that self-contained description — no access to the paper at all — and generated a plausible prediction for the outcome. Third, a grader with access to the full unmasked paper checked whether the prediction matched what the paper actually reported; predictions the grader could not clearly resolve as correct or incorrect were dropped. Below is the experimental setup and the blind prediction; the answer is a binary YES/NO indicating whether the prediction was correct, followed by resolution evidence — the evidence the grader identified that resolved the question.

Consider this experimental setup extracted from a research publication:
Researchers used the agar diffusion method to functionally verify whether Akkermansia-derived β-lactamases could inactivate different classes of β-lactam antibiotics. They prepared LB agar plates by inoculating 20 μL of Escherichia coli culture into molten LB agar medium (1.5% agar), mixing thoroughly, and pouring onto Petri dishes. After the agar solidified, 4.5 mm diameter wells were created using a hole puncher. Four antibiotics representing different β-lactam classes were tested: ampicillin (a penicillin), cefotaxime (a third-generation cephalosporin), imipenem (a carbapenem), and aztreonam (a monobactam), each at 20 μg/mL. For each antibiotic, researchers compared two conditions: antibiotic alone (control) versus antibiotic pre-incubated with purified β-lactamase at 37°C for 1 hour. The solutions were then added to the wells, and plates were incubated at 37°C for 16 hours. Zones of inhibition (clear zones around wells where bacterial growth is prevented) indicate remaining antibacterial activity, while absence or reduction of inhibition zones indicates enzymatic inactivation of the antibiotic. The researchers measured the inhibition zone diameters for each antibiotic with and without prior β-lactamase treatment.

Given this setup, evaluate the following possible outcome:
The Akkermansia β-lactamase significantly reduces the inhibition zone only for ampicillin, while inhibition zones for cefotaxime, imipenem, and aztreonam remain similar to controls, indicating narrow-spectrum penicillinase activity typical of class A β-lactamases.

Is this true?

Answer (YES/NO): NO